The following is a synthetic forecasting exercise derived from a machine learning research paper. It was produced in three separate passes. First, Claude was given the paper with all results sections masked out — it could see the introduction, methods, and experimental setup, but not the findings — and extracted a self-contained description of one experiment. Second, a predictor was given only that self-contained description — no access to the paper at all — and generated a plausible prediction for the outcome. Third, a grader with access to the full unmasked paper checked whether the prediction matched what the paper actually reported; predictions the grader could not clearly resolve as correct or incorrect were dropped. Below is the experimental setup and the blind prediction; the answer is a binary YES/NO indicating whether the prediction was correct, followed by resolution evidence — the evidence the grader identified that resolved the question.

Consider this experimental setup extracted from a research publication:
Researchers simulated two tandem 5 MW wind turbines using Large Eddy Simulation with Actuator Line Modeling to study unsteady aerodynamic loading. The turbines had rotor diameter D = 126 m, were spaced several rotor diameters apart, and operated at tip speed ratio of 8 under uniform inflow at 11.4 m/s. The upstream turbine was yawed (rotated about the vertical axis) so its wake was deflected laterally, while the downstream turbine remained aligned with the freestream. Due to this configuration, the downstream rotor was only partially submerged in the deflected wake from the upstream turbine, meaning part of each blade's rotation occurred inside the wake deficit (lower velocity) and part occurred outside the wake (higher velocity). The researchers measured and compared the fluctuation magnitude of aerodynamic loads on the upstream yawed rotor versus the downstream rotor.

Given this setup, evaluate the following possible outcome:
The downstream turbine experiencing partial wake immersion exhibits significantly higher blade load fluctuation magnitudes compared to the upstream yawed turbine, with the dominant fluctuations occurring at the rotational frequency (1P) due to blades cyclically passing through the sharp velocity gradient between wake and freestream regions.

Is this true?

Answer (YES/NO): NO